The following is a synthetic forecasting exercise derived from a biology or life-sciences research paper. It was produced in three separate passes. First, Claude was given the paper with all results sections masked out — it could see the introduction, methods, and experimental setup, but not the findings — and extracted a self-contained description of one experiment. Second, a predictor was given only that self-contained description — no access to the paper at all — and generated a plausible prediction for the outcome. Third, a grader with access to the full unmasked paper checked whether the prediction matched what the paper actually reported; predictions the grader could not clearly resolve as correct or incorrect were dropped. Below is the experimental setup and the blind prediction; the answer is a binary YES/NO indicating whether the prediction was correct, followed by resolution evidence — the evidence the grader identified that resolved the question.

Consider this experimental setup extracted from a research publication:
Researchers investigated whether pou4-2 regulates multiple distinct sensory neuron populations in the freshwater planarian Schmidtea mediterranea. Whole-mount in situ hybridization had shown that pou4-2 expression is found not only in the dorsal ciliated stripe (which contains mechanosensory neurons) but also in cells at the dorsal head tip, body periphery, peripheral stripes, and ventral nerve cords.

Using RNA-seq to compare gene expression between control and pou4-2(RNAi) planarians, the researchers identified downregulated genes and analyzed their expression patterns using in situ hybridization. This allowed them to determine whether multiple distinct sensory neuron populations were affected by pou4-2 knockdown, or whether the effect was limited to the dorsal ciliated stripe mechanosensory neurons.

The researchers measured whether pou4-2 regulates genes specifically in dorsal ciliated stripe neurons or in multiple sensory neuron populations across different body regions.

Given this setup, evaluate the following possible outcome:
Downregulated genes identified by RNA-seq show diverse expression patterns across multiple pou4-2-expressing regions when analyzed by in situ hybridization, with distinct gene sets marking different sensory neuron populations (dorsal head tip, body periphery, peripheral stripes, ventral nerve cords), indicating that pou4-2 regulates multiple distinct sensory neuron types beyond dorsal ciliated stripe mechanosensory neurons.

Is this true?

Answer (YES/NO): NO